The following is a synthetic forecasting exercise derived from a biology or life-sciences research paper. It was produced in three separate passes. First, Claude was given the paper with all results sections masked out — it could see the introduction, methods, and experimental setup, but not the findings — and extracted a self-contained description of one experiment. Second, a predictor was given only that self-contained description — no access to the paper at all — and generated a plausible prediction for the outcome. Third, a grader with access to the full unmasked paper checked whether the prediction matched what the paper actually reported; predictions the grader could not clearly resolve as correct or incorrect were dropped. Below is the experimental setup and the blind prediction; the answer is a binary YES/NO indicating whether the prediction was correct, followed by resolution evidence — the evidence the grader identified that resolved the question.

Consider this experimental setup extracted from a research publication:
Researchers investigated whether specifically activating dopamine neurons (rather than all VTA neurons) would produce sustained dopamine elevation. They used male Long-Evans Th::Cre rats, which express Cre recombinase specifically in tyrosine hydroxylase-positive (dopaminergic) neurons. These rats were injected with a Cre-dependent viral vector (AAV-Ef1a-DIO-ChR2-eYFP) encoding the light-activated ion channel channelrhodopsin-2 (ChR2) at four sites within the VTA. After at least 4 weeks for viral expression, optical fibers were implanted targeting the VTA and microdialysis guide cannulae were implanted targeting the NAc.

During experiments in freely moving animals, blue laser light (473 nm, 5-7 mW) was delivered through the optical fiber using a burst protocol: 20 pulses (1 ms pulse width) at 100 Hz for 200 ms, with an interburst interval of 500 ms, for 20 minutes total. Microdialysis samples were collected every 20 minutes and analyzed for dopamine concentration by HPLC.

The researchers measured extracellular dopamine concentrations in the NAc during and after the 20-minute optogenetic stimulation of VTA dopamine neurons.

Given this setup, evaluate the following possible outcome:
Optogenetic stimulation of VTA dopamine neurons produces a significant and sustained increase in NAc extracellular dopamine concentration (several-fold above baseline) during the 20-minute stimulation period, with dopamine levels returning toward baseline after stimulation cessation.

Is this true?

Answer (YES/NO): NO